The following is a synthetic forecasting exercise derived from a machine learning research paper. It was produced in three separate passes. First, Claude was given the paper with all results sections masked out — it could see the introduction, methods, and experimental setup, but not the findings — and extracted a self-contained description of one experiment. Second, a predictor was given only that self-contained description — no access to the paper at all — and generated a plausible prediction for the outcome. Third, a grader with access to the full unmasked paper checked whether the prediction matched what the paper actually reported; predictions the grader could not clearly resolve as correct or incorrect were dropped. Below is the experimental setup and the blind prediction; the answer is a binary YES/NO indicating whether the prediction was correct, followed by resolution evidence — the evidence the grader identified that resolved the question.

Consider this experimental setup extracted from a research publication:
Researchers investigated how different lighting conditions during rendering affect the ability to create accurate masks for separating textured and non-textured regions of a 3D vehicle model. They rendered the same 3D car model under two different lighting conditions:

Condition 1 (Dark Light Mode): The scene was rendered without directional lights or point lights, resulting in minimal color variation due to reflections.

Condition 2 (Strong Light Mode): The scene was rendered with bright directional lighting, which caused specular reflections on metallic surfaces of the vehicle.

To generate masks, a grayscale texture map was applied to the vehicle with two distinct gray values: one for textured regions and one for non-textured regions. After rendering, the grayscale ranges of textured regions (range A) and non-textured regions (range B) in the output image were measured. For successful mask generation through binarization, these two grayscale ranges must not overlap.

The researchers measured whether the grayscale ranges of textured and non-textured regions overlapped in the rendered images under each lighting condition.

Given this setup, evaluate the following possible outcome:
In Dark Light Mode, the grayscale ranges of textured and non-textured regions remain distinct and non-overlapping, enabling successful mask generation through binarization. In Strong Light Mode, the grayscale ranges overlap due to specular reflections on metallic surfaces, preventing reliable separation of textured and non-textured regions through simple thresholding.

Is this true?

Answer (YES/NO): YES